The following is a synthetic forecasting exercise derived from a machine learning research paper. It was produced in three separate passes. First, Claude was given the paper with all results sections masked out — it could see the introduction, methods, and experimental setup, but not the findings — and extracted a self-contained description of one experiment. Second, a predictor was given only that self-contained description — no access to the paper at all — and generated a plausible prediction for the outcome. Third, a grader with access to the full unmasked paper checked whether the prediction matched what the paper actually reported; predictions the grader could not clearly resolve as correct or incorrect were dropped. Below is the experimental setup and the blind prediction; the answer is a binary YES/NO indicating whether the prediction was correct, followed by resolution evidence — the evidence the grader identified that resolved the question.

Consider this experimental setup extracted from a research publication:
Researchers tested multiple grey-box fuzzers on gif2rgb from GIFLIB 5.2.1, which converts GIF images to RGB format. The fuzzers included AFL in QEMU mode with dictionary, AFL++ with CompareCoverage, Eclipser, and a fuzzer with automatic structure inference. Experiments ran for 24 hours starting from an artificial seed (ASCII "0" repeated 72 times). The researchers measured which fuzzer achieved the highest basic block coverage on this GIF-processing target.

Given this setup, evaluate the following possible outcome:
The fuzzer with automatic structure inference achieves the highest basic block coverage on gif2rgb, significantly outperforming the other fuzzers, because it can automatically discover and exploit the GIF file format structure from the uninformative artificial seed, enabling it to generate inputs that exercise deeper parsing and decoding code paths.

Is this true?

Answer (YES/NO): NO